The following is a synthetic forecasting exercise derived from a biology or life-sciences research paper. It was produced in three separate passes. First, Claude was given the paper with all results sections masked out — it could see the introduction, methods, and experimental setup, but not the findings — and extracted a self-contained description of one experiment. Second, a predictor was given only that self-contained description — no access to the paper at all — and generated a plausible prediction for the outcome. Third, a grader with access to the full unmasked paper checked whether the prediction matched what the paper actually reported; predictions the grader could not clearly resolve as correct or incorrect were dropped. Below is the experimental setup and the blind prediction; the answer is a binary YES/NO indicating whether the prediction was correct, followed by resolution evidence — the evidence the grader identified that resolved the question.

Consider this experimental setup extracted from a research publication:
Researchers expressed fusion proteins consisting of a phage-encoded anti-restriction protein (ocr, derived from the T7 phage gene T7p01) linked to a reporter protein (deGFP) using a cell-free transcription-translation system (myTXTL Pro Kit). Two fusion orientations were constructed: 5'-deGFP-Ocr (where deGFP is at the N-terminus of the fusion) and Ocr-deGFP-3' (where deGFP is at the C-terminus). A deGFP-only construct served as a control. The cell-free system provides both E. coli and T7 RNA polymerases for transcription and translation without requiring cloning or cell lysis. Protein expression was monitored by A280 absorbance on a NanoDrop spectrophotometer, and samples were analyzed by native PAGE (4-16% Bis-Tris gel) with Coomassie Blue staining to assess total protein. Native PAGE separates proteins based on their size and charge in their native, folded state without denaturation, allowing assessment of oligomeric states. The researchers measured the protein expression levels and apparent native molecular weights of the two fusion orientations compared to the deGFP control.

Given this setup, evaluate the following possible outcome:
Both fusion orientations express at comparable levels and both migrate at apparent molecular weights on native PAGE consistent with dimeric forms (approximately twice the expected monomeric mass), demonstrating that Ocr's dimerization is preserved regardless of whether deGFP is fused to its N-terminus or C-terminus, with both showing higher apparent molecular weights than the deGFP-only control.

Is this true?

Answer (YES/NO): NO